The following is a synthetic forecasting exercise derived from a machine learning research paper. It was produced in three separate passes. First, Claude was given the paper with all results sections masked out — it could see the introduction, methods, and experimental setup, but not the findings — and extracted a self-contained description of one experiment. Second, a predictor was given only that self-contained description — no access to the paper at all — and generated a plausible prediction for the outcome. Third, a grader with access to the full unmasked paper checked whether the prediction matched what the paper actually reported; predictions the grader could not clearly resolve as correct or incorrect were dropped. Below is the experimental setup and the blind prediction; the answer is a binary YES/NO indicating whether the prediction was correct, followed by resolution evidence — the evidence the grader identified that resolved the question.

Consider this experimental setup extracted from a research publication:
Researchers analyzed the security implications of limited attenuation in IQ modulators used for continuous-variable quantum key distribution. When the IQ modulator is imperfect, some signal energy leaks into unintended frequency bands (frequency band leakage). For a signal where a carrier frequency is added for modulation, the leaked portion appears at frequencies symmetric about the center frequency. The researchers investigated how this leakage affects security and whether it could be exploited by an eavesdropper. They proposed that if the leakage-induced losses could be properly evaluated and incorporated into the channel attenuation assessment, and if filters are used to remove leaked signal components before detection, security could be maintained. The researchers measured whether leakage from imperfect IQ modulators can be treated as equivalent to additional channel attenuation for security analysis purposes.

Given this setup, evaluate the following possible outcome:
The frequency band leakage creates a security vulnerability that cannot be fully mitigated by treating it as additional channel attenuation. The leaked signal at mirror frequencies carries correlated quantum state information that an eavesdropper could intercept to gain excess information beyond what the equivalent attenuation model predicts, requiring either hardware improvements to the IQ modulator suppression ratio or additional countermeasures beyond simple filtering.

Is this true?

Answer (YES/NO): NO